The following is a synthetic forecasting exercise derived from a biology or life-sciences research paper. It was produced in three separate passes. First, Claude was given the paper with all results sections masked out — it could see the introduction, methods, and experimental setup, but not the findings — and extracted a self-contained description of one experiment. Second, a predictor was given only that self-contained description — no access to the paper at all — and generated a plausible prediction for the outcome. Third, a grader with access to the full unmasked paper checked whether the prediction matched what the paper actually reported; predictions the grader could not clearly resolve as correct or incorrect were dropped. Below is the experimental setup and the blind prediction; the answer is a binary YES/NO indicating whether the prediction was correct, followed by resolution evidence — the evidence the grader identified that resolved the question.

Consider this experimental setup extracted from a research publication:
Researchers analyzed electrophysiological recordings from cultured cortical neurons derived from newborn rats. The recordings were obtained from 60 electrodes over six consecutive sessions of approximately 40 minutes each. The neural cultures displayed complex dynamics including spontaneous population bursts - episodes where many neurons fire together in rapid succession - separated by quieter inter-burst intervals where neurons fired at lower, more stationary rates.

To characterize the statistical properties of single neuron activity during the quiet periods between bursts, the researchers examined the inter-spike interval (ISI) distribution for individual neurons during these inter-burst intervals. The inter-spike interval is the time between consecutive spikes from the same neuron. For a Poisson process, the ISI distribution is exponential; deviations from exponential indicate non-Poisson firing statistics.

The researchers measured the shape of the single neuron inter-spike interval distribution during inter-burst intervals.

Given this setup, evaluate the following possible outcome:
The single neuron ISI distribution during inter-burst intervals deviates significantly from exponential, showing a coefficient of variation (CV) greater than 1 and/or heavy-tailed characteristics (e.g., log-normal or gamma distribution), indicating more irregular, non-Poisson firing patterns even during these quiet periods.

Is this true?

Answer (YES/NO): NO